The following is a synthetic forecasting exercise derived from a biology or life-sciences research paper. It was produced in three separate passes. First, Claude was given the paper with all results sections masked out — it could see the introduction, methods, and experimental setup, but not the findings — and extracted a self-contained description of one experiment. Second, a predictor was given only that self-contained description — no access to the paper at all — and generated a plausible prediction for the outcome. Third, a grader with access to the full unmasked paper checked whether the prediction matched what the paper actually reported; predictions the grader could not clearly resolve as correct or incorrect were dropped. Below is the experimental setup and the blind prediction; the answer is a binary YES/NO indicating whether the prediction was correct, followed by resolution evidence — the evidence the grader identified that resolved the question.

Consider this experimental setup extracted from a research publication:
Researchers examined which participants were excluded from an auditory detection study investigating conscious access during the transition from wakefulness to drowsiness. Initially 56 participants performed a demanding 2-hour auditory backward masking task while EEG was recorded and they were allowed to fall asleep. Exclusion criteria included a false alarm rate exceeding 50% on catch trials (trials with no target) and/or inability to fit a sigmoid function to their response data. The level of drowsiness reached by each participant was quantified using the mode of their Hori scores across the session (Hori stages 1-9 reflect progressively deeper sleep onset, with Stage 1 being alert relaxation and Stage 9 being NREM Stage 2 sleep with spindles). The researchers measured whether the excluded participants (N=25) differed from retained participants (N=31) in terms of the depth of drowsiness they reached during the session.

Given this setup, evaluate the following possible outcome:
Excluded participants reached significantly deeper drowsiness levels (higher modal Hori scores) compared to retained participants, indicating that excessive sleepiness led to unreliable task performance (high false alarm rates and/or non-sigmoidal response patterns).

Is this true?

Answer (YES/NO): YES